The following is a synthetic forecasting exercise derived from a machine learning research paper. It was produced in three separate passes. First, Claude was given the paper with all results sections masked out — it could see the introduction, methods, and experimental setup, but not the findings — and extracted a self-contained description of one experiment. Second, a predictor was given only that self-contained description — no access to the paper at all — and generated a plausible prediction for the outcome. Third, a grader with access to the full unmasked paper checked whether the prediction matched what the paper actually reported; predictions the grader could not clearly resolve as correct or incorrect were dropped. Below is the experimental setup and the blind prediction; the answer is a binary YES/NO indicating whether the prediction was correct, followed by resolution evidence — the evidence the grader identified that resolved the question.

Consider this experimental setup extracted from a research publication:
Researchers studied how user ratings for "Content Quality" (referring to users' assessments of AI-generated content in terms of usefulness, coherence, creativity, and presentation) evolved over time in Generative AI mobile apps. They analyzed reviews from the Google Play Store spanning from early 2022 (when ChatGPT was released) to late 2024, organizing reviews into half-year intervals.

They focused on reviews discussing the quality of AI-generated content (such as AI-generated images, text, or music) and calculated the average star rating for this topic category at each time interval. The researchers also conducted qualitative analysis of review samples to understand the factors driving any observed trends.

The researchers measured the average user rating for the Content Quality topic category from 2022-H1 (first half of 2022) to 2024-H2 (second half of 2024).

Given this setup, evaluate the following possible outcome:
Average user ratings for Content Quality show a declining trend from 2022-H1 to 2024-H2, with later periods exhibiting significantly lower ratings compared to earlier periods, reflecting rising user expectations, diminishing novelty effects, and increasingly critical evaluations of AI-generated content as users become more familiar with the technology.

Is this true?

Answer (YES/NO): YES